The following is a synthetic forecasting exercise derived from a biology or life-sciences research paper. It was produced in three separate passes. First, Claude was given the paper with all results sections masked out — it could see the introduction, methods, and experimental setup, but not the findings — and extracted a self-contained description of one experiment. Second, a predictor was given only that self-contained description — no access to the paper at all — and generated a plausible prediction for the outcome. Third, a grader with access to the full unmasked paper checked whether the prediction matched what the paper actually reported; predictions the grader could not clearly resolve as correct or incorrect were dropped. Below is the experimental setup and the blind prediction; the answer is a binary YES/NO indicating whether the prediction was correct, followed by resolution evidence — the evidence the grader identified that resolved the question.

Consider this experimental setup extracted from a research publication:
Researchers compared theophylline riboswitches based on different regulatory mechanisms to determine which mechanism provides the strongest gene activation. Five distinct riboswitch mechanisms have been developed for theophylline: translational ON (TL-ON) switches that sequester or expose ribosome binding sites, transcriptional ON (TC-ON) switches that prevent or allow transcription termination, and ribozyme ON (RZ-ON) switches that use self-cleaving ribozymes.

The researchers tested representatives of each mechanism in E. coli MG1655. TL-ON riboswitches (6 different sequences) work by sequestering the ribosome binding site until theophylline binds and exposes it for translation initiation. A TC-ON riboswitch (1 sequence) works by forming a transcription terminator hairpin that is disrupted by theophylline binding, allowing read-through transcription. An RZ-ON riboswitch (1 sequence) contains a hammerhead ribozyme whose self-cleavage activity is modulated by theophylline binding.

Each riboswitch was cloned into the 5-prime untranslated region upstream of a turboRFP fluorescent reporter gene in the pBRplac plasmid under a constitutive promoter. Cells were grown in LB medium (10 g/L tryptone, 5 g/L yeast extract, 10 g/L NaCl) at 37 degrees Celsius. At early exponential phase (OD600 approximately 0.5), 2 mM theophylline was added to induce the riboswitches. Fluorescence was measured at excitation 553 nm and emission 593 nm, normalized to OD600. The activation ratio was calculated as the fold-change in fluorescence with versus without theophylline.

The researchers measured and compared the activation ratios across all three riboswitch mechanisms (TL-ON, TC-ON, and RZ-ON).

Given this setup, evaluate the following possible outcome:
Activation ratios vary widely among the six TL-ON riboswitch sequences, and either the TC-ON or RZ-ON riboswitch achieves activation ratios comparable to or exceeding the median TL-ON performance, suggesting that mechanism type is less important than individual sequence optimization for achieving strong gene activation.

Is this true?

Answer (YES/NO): NO